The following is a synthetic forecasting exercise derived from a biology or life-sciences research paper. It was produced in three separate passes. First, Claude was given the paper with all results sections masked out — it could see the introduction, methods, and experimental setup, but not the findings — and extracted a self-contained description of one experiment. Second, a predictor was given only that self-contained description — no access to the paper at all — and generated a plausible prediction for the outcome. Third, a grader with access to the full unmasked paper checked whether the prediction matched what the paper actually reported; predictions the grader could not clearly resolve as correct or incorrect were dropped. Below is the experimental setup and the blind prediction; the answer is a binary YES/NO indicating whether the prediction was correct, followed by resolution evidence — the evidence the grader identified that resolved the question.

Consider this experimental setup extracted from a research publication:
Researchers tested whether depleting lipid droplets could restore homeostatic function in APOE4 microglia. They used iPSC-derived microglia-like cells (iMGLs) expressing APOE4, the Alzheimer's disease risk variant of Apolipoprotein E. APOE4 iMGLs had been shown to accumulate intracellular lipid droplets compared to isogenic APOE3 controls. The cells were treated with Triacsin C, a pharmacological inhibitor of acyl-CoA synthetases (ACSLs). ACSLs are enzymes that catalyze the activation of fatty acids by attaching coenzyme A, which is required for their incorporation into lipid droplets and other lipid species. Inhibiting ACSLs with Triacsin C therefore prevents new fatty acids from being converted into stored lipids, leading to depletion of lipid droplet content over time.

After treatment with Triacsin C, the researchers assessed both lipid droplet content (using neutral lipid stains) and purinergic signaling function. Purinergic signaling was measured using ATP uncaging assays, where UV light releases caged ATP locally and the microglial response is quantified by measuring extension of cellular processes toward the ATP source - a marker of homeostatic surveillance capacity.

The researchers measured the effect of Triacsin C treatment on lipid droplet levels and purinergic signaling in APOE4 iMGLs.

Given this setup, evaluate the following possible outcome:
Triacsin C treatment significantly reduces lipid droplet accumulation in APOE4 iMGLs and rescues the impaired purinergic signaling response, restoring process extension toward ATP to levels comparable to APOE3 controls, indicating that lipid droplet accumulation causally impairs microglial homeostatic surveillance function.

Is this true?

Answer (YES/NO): YES